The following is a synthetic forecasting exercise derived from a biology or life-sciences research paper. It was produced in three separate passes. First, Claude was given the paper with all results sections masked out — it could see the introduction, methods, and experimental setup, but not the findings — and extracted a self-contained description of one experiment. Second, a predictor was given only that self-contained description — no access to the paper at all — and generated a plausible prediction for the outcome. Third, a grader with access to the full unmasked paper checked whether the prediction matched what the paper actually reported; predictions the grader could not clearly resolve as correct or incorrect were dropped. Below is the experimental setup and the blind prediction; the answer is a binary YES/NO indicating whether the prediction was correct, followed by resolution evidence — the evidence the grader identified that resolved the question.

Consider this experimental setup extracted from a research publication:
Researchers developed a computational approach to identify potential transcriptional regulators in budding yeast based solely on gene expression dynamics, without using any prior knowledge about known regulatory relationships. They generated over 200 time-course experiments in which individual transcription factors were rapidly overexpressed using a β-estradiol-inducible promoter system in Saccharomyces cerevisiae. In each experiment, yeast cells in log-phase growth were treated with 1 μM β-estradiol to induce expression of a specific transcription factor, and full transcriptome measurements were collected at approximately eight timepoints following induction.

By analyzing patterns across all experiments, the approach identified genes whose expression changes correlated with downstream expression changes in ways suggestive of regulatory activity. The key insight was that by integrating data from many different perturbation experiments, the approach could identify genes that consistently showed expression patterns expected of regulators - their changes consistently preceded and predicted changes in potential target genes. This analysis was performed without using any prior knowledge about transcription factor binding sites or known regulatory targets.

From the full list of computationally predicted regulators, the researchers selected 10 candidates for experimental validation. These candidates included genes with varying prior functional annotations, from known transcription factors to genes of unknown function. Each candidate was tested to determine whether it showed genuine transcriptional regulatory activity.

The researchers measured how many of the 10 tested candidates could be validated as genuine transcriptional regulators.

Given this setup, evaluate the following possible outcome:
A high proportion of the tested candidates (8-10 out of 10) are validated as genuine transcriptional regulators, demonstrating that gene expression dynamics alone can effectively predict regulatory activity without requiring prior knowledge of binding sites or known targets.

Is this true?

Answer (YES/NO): NO